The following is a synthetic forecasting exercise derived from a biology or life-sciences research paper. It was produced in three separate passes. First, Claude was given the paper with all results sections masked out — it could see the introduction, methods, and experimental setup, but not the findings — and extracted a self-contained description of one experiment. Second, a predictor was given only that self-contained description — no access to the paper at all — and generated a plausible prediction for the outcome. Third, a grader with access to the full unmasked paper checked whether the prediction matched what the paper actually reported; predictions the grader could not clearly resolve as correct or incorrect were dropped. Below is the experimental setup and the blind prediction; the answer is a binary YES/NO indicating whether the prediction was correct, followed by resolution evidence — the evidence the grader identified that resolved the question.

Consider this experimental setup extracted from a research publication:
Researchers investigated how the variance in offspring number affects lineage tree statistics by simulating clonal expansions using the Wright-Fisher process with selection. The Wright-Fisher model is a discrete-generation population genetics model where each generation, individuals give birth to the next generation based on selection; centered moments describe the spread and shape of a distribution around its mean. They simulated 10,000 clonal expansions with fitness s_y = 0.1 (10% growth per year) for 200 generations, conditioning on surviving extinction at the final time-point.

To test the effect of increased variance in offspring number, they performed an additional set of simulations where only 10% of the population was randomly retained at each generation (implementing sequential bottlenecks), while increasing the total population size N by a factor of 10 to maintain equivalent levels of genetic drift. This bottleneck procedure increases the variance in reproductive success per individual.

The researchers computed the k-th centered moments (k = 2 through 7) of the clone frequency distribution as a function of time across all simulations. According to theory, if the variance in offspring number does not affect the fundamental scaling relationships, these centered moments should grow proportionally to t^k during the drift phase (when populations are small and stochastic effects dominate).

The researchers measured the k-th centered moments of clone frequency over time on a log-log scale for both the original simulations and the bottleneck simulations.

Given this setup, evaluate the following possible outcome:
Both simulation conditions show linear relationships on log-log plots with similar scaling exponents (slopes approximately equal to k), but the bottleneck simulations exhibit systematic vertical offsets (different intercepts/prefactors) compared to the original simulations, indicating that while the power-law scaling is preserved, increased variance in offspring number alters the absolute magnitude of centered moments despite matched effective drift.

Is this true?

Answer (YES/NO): NO